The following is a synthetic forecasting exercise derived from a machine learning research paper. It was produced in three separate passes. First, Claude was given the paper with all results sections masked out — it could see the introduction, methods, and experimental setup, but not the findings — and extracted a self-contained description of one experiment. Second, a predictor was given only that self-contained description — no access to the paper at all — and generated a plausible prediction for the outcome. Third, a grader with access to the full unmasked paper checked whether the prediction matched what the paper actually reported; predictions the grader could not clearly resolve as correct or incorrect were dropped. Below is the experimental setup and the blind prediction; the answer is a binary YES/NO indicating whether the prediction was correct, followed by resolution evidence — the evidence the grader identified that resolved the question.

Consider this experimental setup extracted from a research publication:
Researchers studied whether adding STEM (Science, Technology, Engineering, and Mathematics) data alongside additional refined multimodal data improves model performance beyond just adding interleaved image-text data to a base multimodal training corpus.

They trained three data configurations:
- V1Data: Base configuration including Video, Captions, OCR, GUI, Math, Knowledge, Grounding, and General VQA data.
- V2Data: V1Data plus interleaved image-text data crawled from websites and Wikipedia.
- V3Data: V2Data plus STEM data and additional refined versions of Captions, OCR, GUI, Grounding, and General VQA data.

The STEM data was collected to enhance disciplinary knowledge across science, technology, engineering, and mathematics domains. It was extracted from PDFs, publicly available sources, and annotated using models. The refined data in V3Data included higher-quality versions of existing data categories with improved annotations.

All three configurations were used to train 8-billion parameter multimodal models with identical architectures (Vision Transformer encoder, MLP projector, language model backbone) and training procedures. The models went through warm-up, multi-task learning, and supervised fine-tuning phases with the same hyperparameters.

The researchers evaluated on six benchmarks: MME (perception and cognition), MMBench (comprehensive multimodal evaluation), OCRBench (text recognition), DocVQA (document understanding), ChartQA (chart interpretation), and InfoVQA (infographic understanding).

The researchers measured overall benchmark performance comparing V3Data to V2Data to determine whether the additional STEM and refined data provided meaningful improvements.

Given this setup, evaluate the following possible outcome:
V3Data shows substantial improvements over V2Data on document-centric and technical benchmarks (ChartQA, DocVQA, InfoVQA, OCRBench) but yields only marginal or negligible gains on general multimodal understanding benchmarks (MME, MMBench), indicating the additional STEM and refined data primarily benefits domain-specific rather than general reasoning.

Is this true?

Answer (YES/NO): NO